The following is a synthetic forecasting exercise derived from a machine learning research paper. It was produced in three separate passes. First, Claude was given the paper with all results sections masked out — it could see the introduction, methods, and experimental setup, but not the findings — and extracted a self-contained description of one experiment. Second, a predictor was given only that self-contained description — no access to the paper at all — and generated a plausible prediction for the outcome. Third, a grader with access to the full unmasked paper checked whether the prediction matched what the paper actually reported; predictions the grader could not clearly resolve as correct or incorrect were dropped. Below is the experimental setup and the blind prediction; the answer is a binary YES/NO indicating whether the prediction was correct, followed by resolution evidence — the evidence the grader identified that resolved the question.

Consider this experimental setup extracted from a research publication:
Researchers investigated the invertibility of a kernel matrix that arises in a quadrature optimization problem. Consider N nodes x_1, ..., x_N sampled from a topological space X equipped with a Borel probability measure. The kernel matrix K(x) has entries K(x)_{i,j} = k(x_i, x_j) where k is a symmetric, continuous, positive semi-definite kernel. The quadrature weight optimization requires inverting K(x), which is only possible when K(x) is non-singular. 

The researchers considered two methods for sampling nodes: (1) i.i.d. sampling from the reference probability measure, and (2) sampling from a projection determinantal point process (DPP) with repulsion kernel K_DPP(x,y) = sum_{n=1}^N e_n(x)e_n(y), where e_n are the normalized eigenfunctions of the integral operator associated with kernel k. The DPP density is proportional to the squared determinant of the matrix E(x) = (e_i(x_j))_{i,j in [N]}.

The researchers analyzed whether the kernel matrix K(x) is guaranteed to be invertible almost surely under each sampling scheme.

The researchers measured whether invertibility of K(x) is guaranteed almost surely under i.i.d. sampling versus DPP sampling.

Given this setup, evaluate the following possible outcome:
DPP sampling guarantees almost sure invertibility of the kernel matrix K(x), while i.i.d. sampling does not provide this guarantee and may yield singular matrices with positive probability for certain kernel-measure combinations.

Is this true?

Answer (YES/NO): YES